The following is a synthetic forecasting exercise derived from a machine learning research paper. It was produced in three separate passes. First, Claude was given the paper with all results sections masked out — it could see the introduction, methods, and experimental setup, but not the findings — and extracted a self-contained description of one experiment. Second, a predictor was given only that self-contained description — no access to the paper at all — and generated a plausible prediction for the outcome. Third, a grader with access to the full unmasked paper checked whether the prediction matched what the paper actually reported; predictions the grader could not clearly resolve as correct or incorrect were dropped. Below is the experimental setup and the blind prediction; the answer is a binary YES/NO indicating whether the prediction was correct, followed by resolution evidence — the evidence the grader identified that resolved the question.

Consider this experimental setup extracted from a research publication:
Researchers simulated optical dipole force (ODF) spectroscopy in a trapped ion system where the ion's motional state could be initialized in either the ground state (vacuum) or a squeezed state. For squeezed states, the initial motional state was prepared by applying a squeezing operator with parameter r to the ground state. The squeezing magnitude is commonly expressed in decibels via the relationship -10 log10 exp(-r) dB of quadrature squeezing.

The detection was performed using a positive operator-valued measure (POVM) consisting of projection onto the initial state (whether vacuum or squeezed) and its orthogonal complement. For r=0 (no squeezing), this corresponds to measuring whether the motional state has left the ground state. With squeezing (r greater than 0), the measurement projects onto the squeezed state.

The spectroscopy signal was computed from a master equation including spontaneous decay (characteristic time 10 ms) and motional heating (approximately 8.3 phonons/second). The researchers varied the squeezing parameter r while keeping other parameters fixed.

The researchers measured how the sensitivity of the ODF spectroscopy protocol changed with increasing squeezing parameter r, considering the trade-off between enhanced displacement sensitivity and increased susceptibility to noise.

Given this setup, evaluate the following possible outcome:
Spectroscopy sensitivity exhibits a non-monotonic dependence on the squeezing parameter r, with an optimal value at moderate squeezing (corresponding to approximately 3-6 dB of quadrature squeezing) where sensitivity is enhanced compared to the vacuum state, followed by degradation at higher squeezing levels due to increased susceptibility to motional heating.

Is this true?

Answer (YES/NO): NO